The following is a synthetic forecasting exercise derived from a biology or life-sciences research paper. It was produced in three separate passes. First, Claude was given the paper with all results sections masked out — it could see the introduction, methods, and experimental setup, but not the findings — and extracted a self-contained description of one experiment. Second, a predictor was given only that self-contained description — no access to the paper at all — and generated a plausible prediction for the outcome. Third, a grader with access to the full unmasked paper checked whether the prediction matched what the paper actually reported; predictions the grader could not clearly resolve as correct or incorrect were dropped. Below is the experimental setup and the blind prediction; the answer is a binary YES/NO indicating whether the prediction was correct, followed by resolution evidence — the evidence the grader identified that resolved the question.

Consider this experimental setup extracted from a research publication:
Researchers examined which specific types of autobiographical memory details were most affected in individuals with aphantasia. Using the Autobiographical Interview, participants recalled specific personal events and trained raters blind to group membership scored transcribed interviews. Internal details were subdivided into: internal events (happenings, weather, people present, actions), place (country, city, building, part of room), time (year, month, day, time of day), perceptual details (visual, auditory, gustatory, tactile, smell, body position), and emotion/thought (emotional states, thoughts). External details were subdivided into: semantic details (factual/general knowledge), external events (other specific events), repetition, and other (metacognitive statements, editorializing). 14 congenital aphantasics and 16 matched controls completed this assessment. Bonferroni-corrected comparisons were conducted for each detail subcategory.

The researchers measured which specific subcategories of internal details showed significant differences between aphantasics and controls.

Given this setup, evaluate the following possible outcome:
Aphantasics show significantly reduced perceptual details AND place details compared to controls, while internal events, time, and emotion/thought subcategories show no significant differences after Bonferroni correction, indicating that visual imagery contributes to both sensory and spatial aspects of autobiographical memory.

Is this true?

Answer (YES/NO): NO